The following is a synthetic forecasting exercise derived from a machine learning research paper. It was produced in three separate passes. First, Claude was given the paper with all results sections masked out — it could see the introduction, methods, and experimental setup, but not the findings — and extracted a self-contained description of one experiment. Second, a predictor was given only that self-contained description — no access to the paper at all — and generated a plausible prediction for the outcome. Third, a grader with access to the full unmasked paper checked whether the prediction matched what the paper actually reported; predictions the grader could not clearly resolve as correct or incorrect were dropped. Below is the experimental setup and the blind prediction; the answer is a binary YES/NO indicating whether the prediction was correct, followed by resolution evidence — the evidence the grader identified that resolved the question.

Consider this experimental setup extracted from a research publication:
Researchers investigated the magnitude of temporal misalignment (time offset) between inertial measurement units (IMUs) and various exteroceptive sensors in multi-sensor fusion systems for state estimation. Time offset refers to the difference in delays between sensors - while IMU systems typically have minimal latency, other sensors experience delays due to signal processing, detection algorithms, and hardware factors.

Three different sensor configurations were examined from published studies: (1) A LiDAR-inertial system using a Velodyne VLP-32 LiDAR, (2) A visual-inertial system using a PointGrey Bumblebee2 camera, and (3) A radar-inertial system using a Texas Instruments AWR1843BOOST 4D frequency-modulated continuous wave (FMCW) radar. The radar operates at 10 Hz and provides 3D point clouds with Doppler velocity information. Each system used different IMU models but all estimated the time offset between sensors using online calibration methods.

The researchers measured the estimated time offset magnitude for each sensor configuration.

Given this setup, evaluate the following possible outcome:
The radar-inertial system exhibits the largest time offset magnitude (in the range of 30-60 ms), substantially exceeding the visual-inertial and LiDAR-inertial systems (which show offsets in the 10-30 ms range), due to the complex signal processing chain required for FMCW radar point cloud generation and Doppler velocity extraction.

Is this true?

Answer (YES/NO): NO